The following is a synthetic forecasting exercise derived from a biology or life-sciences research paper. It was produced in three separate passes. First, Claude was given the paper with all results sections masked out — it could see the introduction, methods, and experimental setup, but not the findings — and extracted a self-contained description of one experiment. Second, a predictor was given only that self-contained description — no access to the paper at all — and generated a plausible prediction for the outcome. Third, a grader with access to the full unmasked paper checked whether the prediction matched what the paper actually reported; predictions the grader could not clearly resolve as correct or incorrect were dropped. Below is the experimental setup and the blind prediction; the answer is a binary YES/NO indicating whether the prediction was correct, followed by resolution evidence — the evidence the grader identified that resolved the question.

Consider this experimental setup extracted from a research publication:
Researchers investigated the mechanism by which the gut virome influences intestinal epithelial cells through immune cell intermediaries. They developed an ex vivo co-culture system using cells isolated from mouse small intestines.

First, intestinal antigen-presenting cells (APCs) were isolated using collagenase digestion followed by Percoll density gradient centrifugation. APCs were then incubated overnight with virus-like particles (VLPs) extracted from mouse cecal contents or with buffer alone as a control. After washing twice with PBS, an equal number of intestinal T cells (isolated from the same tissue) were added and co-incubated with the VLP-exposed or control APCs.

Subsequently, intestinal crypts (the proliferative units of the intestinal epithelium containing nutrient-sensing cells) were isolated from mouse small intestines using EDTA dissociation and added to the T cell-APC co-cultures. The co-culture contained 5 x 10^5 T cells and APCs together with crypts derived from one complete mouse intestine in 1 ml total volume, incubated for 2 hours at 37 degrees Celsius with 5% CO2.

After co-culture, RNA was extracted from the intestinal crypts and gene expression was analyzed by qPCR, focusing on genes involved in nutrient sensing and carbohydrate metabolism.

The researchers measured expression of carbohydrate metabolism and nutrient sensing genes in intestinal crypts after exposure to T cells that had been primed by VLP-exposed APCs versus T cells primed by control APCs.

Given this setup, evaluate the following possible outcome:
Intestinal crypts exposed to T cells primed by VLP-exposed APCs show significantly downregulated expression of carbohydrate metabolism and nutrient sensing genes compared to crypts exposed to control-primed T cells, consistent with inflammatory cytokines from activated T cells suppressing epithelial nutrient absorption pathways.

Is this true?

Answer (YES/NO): YES